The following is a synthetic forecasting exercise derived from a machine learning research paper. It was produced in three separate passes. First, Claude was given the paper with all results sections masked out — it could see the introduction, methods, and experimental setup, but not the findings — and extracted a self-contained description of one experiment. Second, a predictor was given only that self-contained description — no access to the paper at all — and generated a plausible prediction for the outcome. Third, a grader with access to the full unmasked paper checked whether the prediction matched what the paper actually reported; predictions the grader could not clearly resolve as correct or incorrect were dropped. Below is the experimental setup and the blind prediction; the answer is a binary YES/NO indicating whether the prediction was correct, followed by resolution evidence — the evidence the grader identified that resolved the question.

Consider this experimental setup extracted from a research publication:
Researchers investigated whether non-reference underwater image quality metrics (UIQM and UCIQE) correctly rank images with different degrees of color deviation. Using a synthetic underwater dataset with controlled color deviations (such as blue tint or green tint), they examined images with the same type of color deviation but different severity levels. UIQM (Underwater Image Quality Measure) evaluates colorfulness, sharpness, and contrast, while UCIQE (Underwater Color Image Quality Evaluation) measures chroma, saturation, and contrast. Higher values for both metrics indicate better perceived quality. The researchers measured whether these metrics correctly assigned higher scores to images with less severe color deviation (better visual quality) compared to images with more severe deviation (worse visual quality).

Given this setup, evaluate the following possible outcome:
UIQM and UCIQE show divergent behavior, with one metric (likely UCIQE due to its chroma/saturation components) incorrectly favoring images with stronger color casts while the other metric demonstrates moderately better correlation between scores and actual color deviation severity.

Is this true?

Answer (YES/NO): NO